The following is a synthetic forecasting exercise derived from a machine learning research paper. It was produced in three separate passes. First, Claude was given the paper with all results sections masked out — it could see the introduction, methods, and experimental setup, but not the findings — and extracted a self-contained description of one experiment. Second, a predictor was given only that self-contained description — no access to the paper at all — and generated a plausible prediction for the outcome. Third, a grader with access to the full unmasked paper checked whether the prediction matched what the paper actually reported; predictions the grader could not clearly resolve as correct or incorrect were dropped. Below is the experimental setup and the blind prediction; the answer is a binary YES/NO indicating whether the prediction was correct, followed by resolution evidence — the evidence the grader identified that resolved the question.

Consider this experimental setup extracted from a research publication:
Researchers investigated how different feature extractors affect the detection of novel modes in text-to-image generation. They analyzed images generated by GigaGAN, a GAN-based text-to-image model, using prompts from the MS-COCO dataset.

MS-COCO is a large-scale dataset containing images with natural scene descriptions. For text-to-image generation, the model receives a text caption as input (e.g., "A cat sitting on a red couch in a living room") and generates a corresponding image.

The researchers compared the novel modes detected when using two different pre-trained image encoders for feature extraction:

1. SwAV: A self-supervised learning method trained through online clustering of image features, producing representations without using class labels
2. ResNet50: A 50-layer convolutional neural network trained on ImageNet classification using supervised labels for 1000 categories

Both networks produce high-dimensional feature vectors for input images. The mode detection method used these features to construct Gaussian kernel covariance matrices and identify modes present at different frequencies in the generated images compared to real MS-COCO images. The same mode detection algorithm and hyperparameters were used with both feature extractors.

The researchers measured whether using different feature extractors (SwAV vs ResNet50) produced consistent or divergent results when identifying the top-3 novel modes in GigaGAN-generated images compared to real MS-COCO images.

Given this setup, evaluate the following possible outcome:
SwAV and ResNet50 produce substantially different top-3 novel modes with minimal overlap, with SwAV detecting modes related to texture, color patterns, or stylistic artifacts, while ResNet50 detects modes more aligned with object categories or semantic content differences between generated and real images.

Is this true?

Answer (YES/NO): NO